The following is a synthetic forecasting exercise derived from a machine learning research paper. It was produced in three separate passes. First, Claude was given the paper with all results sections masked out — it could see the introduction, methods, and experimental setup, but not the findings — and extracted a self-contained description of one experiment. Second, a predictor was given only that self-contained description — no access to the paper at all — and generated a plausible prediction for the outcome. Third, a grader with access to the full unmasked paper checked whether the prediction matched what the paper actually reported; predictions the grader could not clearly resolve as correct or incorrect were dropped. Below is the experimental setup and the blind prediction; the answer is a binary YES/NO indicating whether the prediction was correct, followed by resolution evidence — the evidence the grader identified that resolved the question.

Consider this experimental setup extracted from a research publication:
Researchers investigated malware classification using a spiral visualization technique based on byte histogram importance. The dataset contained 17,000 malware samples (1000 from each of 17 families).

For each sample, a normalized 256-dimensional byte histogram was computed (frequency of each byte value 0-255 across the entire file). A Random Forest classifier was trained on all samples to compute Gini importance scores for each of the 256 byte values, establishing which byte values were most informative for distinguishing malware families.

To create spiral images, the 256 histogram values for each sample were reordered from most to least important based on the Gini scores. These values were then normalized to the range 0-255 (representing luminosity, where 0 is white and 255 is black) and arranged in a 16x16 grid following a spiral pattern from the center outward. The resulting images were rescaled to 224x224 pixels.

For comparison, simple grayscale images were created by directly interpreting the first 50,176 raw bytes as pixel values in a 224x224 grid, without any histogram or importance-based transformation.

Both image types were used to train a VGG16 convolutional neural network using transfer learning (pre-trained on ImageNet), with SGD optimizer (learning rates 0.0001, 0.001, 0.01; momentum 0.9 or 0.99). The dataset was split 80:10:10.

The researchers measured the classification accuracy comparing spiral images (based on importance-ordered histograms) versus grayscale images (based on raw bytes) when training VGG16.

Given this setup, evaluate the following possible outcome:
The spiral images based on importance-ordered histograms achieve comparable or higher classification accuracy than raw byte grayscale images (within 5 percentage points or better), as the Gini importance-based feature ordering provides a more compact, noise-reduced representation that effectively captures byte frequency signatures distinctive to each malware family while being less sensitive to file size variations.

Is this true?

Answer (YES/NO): NO